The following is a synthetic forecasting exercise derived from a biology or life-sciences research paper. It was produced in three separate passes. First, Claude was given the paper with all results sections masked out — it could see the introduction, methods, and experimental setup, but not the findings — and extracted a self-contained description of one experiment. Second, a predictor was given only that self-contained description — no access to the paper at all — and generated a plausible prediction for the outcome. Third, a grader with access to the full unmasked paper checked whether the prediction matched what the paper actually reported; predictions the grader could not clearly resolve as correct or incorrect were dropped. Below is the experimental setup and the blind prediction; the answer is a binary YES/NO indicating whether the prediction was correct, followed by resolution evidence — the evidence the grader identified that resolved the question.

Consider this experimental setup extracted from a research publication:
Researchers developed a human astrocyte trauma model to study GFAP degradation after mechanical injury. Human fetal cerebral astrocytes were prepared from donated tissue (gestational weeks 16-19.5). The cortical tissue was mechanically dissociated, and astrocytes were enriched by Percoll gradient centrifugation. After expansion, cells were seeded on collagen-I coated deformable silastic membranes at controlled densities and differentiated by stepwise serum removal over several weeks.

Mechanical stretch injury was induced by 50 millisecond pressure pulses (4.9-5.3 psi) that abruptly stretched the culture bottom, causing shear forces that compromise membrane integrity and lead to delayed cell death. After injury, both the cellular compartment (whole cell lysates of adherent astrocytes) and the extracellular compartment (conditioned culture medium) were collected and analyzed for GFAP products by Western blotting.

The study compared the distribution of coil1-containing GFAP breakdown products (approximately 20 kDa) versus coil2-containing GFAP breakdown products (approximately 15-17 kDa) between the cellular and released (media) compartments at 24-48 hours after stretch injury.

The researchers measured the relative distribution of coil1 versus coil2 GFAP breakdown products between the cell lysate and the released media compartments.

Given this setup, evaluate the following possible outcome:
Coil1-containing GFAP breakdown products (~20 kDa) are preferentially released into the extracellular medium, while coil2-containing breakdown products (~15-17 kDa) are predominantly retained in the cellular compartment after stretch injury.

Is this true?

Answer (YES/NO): YES